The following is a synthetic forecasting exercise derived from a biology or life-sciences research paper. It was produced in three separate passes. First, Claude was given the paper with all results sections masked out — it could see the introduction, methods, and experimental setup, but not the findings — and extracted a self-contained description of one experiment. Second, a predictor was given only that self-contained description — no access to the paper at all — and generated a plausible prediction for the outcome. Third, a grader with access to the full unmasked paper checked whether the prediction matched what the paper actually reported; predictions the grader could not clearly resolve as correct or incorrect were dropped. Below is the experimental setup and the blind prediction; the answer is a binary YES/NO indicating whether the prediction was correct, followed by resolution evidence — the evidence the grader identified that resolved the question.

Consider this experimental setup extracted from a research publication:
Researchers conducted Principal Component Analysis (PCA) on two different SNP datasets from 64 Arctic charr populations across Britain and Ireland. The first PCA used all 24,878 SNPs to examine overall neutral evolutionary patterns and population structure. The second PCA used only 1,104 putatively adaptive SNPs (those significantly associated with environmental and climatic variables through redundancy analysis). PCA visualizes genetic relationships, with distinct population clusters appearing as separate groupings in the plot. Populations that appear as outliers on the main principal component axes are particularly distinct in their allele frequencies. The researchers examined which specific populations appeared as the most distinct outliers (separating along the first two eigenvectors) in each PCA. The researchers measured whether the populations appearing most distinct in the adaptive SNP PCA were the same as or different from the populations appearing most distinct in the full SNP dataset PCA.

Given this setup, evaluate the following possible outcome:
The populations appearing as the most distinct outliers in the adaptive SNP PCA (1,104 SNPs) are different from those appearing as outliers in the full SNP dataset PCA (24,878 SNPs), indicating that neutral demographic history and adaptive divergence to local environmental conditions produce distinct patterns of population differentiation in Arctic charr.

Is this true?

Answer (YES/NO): YES